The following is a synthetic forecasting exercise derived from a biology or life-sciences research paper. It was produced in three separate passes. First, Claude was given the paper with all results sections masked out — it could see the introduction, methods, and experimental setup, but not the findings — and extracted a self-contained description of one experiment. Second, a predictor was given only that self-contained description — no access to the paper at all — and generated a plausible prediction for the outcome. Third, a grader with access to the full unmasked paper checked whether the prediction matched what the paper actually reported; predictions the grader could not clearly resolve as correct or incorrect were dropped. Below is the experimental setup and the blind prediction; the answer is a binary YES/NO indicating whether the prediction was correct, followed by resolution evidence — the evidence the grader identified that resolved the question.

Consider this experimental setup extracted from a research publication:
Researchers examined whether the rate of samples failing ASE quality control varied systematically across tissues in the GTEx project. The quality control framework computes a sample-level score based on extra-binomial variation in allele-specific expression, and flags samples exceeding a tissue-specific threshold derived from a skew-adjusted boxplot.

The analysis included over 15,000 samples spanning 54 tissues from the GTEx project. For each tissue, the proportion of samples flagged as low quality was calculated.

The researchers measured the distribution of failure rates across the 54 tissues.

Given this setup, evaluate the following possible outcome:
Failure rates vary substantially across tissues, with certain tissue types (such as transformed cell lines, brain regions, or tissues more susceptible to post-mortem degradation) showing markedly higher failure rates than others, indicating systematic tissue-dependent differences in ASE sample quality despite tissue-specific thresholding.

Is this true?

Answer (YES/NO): NO